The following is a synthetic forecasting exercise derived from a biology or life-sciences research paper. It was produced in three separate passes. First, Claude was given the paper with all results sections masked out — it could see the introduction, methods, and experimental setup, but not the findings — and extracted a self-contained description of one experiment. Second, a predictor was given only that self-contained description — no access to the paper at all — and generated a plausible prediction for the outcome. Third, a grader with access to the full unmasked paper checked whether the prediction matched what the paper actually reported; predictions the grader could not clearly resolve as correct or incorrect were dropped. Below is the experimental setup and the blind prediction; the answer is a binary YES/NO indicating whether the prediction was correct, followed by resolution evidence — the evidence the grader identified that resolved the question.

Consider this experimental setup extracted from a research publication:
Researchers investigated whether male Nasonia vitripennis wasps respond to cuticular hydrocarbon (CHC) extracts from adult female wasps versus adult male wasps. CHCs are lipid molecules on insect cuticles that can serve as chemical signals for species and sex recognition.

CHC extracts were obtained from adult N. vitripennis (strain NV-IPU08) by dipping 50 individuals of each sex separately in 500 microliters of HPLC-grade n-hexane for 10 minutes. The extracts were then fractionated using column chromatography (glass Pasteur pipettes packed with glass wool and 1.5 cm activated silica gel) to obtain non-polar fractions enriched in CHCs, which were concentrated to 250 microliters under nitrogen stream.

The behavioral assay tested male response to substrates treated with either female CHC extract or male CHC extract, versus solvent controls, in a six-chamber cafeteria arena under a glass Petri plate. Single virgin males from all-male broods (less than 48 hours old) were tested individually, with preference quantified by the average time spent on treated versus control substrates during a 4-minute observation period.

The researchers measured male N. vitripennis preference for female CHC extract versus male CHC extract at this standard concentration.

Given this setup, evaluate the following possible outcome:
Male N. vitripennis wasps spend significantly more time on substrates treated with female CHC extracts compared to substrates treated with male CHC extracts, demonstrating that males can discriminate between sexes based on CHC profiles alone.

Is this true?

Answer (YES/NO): YES